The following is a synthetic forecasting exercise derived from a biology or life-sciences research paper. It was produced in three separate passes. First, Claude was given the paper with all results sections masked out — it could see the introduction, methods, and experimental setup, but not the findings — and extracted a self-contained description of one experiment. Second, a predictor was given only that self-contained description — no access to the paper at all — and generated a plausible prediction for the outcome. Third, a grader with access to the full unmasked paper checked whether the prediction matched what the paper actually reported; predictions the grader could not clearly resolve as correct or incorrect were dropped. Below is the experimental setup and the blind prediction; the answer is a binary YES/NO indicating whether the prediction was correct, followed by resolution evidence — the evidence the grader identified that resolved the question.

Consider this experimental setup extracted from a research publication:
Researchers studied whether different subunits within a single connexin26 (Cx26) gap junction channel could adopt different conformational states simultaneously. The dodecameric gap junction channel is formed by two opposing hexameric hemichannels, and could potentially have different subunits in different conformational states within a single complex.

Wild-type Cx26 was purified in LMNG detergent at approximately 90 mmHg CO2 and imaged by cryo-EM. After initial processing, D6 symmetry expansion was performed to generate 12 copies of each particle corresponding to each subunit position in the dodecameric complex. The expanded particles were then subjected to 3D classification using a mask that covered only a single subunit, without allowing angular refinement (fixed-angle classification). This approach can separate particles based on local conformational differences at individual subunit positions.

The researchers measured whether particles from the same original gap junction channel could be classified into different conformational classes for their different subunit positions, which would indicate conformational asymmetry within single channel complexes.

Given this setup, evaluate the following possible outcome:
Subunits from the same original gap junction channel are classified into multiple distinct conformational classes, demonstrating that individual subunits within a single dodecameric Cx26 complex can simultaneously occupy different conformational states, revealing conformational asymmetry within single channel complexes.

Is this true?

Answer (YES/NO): YES